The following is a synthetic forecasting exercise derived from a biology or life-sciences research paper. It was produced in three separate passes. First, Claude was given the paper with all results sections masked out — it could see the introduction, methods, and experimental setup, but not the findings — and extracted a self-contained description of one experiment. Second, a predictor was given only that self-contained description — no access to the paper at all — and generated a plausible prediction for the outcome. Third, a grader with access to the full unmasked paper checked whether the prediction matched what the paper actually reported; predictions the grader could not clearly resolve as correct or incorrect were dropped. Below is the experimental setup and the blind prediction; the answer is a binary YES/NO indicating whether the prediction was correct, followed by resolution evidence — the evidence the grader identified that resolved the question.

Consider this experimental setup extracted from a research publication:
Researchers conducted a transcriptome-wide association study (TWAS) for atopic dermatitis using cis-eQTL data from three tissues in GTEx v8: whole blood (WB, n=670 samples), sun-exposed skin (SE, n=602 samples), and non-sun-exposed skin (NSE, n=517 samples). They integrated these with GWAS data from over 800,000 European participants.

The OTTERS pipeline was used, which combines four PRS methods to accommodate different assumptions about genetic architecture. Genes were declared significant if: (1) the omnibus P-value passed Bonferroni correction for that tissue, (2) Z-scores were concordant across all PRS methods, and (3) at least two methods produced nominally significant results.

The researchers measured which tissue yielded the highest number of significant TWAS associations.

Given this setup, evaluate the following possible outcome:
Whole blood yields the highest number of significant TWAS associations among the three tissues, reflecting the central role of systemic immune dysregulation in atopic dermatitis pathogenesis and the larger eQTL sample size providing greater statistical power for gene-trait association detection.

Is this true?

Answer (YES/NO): NO